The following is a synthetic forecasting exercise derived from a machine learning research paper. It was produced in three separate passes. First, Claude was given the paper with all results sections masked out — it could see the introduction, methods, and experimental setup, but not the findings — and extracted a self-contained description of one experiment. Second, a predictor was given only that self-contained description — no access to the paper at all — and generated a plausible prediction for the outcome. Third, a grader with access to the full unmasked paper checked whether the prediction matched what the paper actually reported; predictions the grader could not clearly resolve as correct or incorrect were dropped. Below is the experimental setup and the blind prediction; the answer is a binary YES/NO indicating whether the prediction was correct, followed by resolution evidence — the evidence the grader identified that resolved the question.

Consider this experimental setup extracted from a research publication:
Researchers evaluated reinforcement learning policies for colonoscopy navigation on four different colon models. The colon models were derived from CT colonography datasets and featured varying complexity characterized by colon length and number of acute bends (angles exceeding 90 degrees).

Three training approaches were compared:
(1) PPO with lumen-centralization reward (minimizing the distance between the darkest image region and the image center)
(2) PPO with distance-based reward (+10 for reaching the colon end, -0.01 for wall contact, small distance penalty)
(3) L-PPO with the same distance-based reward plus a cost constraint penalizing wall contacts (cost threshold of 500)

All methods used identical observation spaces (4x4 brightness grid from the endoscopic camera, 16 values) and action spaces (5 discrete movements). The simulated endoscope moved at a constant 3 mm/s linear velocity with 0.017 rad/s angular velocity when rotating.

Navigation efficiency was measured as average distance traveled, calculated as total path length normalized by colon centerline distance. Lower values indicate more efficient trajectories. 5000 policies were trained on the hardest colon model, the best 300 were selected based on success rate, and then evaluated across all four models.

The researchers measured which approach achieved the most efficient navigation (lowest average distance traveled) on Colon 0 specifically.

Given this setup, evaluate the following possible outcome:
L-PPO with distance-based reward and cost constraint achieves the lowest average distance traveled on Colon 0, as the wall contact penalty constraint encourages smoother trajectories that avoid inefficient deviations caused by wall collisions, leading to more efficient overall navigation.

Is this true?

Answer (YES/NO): NO